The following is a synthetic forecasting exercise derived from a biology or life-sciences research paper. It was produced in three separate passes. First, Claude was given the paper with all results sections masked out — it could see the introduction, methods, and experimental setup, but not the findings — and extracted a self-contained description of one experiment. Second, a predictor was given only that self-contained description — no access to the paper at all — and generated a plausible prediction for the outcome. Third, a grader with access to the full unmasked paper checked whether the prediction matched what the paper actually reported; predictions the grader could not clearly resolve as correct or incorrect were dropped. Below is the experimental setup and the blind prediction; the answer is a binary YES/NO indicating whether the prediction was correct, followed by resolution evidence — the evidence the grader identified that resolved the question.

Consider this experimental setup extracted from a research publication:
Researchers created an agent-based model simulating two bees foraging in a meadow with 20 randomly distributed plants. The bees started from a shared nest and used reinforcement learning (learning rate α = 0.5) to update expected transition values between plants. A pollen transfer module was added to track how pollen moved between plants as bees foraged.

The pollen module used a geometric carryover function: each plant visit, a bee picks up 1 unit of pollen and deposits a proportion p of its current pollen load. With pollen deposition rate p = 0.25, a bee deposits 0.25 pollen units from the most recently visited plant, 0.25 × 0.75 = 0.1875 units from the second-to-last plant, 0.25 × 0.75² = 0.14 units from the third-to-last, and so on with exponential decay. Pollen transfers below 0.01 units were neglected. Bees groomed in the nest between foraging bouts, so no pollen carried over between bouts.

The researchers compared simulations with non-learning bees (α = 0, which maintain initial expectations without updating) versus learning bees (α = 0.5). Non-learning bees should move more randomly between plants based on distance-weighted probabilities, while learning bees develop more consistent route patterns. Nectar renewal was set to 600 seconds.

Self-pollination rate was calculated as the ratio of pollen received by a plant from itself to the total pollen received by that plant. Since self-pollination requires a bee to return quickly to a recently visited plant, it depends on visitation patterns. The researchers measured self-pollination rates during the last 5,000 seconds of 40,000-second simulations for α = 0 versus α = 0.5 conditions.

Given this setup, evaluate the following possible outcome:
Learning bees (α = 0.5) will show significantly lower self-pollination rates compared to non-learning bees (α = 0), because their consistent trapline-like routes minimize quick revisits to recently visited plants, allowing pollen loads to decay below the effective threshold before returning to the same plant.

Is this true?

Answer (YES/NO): YES